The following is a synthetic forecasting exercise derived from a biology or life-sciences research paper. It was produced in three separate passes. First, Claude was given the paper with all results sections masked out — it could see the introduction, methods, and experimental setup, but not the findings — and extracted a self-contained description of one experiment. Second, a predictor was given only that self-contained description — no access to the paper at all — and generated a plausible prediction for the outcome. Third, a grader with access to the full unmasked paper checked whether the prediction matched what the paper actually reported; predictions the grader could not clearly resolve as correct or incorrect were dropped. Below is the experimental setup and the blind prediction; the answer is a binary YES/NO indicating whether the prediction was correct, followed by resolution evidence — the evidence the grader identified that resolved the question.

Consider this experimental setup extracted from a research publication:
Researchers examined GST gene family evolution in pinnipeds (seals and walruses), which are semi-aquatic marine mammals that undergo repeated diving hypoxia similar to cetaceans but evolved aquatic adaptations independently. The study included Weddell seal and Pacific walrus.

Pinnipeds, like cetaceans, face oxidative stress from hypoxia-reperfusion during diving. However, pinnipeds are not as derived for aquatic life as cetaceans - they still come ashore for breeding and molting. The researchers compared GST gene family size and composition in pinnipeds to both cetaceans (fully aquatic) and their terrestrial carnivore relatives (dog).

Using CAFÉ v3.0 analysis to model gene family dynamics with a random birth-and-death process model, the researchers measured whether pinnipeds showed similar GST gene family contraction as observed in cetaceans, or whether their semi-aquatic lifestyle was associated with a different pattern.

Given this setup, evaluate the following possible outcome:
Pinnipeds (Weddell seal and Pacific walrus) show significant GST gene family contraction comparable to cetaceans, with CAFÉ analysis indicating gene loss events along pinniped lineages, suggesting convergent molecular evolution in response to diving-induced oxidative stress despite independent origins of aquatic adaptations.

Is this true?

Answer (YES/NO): NO